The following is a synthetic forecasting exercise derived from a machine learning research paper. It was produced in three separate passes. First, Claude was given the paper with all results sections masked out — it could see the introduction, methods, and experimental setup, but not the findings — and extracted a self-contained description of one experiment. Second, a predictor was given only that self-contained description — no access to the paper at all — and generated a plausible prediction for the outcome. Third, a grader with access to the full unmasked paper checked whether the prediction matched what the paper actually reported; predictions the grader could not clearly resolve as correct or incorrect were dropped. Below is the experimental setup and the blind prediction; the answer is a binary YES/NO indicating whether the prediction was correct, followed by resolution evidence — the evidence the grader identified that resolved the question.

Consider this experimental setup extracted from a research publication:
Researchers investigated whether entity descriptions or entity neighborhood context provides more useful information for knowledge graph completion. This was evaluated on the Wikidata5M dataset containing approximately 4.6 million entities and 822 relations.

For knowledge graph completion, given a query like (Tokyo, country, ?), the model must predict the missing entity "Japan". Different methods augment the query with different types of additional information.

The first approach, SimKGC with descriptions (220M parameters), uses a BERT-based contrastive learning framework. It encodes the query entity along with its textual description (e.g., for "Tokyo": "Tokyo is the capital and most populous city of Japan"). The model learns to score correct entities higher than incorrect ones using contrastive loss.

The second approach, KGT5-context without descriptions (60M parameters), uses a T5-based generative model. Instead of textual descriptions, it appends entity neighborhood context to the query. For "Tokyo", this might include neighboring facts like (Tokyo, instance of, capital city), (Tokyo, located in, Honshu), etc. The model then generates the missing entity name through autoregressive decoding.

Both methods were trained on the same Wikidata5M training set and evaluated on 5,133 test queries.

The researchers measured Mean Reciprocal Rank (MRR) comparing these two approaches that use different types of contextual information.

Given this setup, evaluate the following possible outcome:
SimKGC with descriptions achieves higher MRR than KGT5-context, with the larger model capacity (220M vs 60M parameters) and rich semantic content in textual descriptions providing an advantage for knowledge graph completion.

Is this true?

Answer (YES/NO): NO